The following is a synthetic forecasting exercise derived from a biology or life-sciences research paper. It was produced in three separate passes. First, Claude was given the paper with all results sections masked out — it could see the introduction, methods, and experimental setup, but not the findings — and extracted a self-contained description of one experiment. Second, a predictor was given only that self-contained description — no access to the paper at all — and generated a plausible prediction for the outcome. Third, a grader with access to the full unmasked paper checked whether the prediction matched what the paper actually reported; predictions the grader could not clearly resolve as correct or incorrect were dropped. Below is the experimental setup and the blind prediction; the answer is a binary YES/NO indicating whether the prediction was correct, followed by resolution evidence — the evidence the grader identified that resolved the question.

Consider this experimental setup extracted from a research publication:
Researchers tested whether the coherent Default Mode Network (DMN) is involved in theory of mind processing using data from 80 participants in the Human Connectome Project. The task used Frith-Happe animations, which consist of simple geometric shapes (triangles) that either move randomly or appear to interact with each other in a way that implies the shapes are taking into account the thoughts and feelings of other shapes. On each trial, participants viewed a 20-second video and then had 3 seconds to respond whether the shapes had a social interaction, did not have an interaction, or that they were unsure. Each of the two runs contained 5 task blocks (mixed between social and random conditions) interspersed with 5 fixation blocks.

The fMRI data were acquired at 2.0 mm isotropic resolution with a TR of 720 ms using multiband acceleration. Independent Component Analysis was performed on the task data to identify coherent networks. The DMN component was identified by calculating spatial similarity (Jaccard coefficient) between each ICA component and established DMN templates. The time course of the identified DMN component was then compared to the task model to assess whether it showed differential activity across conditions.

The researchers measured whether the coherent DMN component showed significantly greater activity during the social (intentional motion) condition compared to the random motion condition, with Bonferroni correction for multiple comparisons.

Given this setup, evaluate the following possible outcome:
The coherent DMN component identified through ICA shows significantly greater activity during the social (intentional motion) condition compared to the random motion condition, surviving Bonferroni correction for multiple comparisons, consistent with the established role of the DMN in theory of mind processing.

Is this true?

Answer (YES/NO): NO